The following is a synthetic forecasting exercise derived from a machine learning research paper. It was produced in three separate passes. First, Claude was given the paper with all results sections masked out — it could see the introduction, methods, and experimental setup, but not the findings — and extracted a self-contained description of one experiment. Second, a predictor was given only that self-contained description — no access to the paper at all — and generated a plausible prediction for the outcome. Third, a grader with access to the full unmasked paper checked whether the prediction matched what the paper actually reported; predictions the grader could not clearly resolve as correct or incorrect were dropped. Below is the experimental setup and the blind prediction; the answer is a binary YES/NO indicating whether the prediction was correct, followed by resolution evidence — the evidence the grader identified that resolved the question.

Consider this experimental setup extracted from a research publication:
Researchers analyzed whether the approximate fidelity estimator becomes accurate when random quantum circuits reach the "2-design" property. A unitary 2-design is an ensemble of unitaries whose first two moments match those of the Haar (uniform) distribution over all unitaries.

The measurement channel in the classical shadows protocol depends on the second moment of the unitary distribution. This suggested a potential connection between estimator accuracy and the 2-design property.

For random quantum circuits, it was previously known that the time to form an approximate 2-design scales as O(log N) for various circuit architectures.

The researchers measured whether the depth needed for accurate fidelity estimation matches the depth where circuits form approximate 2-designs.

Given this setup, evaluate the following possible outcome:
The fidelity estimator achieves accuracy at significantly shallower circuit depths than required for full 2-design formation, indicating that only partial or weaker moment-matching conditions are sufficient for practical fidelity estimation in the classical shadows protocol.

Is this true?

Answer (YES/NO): NO